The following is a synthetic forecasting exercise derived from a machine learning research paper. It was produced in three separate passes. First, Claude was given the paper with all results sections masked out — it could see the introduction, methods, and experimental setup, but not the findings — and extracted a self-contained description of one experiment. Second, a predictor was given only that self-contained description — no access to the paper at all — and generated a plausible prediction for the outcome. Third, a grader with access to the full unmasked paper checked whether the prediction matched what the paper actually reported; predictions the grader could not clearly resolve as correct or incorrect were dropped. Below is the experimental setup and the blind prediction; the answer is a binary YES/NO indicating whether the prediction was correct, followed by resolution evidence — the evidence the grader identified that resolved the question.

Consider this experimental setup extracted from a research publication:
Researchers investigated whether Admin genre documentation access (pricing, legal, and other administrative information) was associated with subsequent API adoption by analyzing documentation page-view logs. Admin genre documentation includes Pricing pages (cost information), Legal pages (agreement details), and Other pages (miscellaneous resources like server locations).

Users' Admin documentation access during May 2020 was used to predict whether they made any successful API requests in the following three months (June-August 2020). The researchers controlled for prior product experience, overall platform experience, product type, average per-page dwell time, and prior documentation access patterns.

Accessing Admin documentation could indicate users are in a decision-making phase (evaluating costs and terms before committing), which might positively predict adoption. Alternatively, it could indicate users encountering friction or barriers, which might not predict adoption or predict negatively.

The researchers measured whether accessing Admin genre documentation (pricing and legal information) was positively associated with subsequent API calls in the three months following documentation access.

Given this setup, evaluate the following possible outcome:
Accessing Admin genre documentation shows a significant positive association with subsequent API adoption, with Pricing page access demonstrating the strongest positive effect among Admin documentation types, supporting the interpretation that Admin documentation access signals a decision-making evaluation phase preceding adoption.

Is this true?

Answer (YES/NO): NO